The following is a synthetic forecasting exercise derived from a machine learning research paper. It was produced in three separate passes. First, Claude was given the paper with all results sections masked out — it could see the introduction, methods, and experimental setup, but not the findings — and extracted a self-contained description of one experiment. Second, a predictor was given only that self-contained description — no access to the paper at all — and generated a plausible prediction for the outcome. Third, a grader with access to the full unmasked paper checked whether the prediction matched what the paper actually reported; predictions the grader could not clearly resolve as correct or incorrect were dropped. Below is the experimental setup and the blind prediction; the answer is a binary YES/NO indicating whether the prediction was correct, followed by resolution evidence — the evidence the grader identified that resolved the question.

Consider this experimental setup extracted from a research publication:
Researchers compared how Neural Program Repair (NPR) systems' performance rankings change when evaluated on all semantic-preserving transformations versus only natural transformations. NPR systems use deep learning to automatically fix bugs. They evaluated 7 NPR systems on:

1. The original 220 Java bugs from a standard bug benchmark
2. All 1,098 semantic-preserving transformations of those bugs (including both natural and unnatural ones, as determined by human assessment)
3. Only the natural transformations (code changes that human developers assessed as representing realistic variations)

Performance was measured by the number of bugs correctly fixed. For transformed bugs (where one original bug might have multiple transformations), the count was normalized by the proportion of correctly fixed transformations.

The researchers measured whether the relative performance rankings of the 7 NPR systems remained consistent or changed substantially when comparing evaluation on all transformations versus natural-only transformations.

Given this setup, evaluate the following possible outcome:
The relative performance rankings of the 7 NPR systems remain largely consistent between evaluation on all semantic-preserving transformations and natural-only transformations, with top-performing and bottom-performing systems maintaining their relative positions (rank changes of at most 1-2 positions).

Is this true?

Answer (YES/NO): YES